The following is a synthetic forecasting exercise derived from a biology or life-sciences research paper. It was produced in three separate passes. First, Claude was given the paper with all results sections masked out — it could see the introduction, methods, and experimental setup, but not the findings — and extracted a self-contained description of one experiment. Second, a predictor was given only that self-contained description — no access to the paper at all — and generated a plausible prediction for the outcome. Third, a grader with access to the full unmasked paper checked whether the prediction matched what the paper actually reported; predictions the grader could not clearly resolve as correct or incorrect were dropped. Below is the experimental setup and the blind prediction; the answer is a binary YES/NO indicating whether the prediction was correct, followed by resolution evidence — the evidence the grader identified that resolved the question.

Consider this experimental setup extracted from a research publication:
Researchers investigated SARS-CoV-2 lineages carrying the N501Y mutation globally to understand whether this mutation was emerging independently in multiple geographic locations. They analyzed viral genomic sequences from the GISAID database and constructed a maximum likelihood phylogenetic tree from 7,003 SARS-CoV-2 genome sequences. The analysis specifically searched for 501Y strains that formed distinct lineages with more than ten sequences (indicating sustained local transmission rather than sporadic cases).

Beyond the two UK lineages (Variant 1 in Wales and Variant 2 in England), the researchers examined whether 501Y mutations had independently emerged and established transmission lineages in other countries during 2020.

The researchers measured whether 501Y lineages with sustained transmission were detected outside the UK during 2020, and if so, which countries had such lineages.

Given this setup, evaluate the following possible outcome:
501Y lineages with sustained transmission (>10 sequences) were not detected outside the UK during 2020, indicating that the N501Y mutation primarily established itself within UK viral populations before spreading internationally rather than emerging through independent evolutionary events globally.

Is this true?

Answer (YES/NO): NO